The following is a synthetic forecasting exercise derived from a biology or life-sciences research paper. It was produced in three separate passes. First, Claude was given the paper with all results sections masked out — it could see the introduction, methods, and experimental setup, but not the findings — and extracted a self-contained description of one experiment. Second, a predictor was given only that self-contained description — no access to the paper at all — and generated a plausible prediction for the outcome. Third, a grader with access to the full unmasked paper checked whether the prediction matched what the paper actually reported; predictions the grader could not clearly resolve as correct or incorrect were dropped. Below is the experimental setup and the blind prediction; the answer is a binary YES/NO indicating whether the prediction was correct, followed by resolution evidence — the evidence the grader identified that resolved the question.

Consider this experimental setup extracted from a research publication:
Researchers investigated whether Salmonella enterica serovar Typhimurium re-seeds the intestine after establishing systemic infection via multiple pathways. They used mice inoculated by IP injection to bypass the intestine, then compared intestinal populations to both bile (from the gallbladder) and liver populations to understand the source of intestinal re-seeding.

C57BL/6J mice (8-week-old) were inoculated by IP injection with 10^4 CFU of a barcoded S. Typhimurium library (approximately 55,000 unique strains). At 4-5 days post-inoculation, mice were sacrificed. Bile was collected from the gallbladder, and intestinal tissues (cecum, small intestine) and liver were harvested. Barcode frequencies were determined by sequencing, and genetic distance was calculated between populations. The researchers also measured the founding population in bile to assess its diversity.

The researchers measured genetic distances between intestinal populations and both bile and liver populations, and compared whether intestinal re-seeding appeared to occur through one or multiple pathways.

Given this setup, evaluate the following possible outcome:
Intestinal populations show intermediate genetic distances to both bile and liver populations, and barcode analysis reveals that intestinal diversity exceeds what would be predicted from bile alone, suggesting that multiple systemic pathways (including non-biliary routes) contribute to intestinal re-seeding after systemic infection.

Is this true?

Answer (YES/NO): NO